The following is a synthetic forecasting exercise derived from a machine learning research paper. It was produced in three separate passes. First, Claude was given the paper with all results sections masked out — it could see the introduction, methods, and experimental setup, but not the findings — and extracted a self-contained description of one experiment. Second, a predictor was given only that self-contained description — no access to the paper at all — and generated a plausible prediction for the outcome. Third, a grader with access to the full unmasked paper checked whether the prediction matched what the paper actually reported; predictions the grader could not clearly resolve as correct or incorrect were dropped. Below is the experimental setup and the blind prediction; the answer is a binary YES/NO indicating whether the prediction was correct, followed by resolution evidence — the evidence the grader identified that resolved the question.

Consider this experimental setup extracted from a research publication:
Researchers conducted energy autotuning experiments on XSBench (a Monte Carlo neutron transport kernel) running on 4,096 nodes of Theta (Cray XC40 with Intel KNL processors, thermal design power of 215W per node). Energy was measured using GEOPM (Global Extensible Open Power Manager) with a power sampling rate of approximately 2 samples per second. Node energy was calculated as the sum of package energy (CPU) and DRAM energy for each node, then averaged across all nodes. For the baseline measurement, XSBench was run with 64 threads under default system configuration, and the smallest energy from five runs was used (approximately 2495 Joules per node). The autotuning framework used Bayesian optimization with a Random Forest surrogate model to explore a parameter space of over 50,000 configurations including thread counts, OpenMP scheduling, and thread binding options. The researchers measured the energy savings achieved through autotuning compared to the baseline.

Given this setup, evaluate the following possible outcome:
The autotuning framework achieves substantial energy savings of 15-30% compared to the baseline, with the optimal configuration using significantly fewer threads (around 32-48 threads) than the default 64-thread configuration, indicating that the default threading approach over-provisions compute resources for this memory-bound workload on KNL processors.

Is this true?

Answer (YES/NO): NO